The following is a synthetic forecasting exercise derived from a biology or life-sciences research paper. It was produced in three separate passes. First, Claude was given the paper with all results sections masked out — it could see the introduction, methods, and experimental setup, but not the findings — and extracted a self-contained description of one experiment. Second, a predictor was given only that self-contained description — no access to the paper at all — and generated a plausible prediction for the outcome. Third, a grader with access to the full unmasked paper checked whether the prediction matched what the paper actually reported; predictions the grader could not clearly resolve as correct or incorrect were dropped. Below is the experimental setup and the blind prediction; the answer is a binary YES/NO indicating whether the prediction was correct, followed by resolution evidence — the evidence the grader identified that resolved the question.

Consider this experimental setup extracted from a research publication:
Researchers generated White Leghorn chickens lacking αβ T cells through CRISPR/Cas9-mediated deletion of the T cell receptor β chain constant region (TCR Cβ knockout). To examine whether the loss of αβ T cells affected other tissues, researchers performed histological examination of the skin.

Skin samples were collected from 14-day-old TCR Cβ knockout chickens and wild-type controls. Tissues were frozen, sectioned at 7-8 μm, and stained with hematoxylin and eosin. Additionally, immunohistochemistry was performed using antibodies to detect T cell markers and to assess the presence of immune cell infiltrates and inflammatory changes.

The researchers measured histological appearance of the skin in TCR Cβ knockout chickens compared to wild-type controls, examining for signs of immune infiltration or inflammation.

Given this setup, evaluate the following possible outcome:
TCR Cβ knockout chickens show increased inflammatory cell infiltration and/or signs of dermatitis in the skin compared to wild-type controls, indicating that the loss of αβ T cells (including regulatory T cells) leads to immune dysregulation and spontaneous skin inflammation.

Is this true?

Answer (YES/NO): YES